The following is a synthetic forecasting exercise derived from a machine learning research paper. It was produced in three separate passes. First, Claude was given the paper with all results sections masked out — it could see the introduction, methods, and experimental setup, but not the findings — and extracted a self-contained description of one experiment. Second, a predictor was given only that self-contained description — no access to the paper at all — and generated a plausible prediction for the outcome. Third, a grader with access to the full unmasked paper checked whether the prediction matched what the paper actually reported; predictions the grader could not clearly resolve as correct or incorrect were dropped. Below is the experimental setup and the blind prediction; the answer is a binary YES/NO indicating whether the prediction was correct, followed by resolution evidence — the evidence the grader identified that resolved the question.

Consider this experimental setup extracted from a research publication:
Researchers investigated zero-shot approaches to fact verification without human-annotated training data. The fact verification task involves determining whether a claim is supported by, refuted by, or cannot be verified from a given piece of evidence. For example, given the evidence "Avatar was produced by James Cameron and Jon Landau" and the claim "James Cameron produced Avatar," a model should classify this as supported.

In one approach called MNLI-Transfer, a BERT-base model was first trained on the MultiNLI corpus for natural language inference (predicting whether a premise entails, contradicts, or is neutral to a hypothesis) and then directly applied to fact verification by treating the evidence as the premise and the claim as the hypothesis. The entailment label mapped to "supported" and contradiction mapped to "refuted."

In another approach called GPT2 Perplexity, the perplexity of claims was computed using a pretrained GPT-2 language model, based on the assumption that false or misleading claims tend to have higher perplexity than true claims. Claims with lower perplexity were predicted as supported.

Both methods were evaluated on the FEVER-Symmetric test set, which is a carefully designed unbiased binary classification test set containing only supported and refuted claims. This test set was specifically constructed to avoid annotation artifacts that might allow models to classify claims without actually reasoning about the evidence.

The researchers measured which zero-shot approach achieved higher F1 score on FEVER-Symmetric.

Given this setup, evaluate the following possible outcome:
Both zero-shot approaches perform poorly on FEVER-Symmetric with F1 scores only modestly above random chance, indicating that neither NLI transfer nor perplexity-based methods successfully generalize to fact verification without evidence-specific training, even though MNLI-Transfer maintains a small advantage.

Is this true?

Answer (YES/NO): NO